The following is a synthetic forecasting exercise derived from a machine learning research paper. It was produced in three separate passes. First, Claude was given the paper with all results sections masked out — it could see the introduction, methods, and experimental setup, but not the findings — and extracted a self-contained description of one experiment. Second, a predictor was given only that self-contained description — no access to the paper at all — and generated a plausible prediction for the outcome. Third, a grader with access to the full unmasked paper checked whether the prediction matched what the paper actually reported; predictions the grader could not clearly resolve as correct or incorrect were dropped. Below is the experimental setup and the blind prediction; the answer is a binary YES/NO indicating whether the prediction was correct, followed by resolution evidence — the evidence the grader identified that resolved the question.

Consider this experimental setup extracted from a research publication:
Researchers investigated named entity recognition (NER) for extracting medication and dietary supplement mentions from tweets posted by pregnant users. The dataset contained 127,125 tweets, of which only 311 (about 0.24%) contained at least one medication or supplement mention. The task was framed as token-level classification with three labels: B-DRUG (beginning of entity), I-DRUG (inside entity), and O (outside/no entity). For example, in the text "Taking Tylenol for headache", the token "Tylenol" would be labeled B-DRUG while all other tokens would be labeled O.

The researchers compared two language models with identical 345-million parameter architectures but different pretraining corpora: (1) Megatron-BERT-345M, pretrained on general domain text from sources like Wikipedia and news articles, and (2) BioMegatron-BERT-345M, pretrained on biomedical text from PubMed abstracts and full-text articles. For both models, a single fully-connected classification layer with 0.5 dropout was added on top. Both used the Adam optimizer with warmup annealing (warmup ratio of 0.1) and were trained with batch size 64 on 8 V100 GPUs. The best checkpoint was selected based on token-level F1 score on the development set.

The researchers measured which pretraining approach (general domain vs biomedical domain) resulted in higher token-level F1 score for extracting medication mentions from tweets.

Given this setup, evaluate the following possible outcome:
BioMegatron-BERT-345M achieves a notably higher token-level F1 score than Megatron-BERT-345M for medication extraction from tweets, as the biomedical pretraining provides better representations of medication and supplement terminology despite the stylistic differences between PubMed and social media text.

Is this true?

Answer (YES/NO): NO